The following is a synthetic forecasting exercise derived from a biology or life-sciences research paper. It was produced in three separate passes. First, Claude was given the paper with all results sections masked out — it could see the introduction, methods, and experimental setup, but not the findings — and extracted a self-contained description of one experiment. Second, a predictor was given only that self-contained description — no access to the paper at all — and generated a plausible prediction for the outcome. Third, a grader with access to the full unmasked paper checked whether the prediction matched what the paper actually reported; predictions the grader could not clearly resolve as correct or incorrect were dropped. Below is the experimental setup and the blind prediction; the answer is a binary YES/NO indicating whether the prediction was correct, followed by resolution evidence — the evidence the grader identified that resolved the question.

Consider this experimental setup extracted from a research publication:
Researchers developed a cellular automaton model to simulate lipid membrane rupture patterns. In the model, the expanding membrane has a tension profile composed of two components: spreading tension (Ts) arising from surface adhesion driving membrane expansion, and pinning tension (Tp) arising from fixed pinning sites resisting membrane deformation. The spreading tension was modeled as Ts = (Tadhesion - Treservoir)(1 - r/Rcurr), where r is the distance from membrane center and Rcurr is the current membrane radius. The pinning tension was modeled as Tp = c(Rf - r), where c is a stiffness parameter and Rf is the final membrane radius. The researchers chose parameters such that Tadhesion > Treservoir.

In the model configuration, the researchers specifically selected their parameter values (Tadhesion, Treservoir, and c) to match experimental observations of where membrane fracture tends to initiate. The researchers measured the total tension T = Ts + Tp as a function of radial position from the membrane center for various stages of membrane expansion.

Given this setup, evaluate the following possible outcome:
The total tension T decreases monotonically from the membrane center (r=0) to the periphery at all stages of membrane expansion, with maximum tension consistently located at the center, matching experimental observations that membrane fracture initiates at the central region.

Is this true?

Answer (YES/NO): YES